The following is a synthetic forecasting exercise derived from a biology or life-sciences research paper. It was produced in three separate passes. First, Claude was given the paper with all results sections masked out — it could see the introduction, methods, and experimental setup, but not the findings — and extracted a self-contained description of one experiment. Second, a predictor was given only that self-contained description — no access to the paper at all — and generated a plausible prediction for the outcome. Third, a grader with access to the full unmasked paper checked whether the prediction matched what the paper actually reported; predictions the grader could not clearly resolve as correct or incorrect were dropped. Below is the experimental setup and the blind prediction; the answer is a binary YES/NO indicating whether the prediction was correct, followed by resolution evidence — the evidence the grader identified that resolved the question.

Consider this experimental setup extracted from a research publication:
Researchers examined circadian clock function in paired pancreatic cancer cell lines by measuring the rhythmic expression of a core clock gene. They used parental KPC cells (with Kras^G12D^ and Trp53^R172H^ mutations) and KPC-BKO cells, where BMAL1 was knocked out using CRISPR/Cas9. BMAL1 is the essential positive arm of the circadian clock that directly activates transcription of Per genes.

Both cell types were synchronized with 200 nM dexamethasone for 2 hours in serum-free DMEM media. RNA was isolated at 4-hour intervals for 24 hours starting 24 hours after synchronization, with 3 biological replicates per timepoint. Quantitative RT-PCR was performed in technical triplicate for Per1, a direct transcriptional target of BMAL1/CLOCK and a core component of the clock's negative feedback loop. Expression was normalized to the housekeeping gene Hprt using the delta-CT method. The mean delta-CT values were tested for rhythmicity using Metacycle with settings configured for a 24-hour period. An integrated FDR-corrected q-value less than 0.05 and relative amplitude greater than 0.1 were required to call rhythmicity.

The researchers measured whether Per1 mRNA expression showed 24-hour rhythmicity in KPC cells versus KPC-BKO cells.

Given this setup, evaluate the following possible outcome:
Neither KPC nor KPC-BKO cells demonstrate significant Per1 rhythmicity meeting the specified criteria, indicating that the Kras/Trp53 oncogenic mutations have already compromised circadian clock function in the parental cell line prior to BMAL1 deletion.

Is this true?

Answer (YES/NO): NO